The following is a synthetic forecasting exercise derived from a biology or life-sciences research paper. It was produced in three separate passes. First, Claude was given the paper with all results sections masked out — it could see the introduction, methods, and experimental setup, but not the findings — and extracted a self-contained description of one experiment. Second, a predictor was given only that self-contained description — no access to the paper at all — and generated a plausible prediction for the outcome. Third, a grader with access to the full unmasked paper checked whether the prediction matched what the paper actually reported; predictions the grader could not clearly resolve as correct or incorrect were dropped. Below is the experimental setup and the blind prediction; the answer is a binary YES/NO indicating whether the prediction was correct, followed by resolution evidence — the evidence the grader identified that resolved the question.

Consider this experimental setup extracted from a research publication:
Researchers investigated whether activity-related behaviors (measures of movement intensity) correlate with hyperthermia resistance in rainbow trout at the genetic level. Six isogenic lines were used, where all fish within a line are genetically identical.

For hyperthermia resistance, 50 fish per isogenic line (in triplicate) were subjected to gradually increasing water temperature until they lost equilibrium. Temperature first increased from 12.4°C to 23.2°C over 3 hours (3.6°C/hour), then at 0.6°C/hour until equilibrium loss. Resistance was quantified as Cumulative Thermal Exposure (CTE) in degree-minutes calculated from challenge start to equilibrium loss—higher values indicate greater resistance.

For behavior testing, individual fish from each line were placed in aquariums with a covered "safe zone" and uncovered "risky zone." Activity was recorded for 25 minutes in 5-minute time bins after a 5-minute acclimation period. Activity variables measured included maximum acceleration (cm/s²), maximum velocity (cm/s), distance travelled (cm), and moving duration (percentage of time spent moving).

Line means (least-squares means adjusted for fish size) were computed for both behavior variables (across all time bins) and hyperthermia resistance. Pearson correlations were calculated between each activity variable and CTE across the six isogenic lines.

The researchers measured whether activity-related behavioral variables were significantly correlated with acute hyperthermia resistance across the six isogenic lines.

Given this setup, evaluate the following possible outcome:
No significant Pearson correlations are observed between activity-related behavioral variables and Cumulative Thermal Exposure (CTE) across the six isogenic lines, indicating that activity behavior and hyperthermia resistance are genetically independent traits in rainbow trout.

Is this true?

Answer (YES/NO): NO